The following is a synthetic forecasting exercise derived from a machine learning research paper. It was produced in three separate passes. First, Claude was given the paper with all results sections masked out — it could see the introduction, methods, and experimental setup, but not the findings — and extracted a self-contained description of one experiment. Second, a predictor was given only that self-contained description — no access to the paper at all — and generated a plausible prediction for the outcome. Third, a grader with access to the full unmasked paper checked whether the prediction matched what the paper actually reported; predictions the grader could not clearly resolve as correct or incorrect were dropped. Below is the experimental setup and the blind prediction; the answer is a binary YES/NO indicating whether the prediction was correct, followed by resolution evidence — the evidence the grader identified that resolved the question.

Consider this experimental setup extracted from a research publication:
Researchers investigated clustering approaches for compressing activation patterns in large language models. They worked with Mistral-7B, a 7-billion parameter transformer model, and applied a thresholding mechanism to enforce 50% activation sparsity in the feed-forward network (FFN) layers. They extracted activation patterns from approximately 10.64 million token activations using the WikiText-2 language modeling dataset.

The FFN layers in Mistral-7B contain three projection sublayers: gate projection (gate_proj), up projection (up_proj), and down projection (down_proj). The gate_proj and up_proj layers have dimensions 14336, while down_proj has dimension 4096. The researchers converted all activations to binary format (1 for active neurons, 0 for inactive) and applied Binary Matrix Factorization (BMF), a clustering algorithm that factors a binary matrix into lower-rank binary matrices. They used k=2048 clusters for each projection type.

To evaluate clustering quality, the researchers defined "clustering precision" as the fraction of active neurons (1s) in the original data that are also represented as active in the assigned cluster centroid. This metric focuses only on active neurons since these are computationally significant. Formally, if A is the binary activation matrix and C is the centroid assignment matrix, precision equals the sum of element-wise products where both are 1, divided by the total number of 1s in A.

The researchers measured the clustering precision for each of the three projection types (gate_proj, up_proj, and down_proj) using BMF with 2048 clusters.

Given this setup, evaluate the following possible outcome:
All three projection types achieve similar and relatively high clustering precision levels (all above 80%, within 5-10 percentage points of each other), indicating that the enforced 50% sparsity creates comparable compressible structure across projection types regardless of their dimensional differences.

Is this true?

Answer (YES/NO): NO